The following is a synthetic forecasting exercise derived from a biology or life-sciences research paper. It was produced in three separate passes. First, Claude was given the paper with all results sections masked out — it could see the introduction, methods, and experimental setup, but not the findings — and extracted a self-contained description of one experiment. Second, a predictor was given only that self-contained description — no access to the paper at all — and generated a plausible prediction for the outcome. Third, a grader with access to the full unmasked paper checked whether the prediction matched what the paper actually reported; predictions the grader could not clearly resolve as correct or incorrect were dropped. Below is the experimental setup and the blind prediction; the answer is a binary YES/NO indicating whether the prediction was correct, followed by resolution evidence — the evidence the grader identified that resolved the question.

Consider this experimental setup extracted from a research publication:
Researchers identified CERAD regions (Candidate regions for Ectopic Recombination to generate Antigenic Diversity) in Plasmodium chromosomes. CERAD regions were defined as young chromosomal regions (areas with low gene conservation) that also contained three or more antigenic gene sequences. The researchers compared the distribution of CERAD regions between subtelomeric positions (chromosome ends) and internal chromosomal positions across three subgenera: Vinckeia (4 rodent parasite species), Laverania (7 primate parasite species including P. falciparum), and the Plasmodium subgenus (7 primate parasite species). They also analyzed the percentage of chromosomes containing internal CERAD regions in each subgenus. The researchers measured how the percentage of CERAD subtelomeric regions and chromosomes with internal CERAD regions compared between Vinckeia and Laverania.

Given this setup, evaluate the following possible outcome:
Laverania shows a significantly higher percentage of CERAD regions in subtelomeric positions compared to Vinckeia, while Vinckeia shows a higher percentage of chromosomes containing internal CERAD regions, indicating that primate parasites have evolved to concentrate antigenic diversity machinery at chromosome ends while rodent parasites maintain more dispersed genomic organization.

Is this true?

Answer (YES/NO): NO